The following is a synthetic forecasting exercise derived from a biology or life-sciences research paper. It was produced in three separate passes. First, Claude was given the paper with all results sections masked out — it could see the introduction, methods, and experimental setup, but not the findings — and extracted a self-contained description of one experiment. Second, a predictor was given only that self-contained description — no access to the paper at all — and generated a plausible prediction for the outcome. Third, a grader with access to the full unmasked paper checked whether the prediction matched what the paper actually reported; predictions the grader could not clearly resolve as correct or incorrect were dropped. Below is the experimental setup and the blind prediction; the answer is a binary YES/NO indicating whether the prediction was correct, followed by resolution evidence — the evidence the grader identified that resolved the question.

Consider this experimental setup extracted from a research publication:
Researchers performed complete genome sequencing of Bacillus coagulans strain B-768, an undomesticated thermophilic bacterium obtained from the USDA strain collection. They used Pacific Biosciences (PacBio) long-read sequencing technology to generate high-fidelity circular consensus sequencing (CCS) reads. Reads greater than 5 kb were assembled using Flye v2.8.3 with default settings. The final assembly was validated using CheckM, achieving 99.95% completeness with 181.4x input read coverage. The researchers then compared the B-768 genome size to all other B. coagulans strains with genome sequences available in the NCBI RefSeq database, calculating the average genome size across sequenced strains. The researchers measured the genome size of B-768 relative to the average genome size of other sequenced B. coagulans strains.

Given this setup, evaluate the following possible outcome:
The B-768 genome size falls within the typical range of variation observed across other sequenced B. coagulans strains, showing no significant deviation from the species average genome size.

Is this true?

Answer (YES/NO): NO